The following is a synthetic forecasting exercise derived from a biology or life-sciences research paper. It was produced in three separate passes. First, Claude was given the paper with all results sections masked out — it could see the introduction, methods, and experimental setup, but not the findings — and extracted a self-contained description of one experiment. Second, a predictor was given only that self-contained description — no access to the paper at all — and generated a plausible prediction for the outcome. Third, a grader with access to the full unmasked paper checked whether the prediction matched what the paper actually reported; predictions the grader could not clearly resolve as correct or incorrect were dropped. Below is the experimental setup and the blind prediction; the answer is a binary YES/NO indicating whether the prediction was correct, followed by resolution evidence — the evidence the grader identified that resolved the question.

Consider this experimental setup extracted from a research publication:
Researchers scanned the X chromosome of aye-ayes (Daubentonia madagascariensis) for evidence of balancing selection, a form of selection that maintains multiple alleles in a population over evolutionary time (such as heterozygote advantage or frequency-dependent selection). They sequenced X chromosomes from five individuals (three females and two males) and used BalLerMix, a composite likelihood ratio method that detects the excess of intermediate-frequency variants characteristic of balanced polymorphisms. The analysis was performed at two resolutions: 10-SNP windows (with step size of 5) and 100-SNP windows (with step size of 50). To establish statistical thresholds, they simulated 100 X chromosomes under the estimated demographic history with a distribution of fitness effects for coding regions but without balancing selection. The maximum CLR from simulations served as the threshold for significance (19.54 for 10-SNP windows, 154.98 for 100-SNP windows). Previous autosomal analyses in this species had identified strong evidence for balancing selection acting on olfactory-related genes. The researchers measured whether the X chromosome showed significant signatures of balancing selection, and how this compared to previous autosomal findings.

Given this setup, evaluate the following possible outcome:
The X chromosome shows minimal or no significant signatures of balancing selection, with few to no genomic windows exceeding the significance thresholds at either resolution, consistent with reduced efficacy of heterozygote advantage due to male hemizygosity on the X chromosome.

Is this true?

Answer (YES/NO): YES